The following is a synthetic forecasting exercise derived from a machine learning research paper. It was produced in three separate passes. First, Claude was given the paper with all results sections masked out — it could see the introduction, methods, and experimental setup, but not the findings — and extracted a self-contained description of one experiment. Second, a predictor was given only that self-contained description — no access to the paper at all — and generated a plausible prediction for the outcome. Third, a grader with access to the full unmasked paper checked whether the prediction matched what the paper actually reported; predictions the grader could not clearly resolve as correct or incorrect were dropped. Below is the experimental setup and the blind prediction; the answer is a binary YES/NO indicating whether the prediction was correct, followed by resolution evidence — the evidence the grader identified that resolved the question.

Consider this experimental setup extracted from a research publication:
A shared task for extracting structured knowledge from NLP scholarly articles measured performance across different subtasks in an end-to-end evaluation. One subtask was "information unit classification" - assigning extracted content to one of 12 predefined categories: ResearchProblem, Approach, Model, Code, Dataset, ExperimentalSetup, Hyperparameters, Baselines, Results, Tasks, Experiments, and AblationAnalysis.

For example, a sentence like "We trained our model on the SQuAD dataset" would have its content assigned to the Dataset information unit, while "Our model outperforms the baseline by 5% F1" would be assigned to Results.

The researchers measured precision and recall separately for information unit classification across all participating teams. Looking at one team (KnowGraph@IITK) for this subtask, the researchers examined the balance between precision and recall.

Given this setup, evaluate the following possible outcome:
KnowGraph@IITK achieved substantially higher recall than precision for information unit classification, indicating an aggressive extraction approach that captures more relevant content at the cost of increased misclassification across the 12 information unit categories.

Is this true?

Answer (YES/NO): YES